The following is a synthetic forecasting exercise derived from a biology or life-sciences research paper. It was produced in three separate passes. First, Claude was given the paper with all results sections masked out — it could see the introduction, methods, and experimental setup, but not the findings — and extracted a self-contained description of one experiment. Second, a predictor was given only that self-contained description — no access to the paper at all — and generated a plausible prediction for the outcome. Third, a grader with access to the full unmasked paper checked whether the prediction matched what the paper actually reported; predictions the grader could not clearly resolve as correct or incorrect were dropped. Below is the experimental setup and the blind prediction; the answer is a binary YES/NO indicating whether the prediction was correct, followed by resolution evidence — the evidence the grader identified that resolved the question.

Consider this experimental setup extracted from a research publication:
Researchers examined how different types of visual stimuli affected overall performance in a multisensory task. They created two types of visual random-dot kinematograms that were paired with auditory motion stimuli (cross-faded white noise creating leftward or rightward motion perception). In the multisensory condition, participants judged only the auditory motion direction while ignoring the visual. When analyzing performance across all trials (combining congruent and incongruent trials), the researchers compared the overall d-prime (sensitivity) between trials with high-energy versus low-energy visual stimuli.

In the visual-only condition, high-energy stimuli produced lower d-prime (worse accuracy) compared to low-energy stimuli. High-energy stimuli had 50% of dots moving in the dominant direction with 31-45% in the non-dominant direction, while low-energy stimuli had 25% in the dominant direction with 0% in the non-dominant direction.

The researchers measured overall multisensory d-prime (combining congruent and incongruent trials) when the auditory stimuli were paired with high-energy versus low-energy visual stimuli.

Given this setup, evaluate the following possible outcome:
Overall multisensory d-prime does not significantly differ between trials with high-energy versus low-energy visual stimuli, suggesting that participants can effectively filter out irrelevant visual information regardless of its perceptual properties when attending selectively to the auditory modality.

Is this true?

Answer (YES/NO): NO